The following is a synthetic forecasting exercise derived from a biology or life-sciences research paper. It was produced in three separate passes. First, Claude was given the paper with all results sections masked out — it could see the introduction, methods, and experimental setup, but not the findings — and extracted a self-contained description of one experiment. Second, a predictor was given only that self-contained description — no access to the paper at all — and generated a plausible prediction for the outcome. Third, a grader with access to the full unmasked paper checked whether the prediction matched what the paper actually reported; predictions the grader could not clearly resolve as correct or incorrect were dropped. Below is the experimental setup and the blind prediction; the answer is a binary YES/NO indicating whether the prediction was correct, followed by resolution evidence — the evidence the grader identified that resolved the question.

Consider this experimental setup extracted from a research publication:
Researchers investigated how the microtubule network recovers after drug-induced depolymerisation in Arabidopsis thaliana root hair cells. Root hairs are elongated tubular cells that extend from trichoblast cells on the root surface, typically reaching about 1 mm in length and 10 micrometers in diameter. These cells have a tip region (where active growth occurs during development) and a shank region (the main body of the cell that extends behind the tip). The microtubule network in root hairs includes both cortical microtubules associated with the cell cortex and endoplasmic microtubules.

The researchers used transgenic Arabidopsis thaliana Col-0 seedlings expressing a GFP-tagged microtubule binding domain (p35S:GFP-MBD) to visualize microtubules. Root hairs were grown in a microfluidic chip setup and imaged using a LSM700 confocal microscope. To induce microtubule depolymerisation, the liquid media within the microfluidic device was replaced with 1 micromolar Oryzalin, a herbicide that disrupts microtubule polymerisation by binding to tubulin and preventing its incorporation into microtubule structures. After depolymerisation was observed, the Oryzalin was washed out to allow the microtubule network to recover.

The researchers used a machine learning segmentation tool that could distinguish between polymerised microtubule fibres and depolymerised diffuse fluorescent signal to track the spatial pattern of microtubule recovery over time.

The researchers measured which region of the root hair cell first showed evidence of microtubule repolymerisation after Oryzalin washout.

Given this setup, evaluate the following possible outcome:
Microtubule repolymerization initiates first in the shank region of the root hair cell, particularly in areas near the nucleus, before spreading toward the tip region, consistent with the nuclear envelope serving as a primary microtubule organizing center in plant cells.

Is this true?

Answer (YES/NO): NO